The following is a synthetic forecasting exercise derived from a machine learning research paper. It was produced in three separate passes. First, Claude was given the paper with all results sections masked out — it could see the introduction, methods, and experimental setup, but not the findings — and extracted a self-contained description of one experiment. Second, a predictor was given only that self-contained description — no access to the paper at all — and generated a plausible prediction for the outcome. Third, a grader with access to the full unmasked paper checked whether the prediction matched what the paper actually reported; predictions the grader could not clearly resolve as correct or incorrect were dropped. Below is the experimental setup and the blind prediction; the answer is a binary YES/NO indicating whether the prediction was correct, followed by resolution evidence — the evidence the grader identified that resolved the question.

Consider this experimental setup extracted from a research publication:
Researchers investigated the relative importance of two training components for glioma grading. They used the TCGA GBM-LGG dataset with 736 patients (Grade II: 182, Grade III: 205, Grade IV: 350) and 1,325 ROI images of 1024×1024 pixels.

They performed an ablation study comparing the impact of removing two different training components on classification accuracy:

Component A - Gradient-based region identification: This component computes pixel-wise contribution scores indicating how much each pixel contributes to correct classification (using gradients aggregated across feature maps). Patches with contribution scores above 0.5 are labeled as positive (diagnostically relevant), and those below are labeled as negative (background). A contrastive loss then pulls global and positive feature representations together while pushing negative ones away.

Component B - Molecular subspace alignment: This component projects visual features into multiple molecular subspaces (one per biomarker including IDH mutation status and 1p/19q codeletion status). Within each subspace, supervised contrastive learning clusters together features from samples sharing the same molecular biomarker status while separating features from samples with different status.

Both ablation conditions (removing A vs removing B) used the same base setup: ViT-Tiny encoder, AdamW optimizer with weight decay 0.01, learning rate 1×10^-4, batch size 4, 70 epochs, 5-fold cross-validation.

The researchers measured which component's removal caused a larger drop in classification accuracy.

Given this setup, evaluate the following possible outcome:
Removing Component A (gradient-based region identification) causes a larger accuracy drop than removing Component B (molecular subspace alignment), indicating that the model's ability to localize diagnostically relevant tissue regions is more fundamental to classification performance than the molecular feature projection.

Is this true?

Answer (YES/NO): NO